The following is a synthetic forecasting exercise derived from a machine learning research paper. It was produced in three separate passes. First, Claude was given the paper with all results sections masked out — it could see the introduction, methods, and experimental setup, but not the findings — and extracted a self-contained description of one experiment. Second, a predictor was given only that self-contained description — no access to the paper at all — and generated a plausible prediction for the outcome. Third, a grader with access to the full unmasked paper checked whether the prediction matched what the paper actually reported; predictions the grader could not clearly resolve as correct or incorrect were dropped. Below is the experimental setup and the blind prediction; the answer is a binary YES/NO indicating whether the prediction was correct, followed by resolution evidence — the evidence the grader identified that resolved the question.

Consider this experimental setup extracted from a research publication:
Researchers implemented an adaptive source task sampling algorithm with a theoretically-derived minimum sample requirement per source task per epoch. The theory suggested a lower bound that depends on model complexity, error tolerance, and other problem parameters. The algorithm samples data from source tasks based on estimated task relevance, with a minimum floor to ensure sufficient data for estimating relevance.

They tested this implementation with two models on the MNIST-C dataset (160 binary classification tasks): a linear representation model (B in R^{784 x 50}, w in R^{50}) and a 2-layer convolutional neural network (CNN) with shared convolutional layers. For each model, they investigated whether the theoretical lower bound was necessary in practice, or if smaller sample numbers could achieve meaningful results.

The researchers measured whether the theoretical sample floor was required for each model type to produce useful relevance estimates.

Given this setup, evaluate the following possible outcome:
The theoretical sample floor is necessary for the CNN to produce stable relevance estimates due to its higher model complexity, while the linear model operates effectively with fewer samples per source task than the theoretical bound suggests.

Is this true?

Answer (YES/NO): YES